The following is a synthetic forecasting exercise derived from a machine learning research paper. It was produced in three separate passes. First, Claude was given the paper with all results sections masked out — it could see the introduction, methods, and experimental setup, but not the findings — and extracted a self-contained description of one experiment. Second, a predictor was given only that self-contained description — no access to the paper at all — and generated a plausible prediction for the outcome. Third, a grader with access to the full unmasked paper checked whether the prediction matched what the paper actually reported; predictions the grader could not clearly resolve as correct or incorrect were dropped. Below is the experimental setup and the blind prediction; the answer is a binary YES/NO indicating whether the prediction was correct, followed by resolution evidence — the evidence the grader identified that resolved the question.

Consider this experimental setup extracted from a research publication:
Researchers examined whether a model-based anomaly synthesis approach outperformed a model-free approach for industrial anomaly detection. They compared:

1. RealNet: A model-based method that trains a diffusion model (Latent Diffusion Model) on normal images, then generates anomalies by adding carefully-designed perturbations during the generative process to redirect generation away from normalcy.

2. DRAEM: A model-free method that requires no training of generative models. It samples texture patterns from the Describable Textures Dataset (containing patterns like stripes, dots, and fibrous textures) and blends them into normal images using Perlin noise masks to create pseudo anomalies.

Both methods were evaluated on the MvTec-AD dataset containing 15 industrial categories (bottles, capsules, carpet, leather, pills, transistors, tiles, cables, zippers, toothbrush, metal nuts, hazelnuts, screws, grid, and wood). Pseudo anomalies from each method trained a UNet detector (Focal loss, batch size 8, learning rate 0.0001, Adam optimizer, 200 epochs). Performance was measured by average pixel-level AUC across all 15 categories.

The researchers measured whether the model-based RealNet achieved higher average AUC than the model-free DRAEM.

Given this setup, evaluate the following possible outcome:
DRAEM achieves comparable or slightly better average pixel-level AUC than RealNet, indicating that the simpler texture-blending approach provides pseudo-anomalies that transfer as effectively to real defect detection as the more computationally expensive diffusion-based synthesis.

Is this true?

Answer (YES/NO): NO